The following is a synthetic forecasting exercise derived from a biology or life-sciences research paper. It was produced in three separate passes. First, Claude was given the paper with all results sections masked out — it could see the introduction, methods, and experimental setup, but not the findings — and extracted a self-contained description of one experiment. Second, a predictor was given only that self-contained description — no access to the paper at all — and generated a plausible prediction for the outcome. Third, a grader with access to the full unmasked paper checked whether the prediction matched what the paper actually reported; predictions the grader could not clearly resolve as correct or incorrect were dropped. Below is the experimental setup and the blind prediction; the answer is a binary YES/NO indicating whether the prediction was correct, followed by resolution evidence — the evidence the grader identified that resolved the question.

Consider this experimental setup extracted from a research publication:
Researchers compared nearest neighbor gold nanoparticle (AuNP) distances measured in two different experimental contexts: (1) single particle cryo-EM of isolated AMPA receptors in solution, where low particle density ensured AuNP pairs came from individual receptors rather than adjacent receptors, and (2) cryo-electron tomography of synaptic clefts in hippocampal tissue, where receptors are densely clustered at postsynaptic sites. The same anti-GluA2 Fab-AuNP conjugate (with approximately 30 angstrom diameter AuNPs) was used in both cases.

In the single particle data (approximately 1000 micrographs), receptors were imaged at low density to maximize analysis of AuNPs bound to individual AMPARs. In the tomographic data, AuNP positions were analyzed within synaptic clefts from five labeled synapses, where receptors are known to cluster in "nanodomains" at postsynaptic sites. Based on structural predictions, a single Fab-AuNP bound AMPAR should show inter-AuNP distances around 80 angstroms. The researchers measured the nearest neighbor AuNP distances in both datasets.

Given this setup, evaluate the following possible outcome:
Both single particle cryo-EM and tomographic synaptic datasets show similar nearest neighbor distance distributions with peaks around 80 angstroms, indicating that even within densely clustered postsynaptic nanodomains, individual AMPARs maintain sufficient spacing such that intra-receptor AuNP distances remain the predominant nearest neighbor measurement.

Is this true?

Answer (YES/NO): NO